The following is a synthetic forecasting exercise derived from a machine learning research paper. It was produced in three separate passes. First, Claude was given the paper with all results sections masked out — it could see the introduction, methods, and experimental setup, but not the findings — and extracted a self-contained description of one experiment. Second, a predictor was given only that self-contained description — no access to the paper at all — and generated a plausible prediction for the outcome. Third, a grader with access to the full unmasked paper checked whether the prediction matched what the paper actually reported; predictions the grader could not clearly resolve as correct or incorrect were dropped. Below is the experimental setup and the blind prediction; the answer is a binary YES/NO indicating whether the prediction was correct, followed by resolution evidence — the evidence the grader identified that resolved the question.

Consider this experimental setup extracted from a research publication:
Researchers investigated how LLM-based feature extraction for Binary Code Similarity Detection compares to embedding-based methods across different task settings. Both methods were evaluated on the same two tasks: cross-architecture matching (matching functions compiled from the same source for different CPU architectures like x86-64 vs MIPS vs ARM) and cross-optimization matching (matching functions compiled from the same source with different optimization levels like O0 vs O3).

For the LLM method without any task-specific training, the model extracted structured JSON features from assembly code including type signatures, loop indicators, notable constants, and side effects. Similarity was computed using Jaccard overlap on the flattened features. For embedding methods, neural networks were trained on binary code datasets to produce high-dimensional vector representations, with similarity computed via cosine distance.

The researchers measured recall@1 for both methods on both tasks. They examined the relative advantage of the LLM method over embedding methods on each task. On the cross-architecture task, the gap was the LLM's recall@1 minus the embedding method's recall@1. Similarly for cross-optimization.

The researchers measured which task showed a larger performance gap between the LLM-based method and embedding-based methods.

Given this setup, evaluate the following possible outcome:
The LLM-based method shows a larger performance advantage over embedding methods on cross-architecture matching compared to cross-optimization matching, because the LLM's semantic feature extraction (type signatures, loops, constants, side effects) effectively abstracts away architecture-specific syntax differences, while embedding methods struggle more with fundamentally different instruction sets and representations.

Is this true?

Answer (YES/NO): NO